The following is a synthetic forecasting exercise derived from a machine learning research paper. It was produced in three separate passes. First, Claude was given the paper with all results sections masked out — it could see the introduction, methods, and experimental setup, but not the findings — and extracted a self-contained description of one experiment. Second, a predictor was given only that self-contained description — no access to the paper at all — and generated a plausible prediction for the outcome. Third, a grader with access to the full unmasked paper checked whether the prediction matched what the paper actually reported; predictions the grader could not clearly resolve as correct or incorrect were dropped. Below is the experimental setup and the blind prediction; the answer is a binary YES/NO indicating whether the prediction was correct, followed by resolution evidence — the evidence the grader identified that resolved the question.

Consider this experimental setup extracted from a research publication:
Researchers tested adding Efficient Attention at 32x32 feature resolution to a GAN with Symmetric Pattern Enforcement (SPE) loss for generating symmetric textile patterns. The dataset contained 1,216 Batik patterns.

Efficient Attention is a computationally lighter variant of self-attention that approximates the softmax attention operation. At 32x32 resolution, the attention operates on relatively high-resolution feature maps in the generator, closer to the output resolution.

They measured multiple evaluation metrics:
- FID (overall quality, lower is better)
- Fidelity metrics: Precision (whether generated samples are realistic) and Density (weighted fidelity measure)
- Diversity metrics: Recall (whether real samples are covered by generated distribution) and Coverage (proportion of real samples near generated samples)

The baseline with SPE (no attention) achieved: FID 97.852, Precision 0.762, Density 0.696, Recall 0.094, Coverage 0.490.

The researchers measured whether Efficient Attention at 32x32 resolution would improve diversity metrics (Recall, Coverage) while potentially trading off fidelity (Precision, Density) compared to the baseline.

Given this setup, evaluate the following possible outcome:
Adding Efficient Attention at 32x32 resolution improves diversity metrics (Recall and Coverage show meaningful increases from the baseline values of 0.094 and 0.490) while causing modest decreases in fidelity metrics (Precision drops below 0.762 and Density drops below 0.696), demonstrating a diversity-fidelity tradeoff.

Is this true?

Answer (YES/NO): YES